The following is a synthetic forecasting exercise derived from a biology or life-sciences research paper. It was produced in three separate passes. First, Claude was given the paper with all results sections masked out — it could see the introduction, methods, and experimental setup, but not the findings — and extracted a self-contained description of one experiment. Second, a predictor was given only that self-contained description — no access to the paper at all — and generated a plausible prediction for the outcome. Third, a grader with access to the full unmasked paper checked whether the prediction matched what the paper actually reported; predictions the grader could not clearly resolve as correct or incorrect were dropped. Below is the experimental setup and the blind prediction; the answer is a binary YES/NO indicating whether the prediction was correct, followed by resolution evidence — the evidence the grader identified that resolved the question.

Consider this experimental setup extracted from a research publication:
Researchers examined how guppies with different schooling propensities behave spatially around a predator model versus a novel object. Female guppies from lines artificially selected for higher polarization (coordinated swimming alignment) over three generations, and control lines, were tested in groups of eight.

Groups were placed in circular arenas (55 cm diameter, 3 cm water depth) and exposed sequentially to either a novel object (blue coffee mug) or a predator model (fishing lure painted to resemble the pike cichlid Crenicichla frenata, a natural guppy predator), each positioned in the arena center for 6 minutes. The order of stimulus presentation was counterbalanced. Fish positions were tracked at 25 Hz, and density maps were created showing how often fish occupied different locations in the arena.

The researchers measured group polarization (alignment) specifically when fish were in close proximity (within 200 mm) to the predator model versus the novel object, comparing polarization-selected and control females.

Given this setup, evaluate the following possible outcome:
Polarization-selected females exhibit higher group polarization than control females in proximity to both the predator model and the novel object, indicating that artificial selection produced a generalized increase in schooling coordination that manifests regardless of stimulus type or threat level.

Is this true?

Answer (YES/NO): YES